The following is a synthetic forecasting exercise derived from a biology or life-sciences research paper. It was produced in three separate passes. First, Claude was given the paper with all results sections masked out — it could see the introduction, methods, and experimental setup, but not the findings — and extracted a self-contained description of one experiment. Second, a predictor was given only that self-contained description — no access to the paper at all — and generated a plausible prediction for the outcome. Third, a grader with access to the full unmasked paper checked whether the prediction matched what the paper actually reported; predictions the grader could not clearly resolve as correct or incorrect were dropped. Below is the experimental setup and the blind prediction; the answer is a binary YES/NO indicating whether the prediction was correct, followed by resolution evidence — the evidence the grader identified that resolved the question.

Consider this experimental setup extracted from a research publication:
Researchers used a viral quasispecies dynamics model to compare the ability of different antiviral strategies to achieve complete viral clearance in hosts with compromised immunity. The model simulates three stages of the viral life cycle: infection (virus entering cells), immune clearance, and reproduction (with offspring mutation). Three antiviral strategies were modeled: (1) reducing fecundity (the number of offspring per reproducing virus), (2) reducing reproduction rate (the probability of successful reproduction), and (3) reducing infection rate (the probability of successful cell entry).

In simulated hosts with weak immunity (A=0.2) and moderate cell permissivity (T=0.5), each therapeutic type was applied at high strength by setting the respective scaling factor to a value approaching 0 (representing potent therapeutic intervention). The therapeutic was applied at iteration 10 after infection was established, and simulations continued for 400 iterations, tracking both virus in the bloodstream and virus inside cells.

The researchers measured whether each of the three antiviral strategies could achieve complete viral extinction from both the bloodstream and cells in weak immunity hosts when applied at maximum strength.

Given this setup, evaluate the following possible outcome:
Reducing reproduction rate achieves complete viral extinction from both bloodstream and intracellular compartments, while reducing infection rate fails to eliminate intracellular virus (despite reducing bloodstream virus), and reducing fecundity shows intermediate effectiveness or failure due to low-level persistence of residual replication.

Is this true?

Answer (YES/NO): NO